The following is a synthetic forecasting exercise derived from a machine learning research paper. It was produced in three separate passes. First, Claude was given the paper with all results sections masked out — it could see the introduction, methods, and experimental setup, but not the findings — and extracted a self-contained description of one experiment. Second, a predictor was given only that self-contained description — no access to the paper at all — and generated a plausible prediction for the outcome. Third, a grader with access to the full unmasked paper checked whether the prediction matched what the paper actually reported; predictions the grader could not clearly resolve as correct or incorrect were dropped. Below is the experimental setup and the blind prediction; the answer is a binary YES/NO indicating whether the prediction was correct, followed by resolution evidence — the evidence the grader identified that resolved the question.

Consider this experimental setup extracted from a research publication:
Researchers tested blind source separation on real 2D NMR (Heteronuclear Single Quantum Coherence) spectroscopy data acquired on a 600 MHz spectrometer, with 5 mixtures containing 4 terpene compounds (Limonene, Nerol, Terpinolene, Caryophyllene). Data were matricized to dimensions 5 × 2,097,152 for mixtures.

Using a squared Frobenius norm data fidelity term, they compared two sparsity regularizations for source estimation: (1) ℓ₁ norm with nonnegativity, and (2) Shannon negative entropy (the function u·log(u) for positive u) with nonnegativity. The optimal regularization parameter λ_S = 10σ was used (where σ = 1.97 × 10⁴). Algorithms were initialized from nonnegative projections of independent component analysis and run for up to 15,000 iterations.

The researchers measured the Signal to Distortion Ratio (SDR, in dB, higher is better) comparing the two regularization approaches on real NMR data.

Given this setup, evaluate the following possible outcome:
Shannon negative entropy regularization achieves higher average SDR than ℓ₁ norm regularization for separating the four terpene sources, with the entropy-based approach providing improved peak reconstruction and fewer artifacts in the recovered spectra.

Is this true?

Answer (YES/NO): YES